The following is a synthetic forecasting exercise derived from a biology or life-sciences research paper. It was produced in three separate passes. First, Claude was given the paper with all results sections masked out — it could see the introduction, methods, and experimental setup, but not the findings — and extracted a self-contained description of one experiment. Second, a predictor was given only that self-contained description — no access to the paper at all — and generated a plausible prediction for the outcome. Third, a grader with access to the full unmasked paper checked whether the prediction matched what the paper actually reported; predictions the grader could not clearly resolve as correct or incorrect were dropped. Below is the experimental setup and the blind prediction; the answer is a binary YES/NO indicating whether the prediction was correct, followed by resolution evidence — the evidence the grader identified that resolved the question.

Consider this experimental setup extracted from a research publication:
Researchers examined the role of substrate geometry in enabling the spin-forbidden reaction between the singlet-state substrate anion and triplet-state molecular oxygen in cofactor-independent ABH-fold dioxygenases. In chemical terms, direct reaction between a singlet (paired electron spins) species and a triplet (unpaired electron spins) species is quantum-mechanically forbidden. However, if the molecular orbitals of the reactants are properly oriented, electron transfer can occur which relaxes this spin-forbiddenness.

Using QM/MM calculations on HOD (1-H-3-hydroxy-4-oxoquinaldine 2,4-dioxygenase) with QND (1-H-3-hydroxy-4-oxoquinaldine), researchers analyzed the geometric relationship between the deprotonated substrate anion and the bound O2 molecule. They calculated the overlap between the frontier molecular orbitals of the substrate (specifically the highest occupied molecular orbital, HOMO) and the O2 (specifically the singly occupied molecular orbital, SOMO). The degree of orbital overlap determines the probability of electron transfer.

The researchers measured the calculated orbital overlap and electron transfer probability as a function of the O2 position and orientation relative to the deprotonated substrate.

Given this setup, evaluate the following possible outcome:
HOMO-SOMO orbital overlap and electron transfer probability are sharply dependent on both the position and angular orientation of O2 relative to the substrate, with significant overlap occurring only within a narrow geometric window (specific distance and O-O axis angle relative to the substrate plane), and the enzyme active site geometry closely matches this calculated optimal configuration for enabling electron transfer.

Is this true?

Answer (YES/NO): NO